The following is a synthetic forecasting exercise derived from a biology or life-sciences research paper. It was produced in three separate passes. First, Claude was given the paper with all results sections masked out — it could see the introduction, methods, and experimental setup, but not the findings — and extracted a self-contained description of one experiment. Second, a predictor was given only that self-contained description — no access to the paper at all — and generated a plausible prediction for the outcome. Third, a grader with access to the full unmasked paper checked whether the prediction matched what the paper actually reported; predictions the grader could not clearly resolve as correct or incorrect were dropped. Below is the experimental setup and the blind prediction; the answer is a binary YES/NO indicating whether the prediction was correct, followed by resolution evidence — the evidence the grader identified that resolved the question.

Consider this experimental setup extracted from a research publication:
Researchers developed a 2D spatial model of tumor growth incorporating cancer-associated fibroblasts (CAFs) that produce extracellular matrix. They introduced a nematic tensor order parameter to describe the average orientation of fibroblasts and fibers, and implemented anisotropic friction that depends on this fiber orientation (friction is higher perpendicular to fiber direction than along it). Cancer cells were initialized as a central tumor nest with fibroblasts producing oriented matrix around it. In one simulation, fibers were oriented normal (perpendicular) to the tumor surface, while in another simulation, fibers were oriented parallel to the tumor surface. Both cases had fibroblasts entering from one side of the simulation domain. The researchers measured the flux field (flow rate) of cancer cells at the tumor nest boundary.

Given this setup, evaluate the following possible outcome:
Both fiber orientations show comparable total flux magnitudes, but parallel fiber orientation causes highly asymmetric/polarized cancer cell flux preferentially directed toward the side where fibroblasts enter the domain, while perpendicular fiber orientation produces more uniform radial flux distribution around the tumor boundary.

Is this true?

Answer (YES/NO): NO